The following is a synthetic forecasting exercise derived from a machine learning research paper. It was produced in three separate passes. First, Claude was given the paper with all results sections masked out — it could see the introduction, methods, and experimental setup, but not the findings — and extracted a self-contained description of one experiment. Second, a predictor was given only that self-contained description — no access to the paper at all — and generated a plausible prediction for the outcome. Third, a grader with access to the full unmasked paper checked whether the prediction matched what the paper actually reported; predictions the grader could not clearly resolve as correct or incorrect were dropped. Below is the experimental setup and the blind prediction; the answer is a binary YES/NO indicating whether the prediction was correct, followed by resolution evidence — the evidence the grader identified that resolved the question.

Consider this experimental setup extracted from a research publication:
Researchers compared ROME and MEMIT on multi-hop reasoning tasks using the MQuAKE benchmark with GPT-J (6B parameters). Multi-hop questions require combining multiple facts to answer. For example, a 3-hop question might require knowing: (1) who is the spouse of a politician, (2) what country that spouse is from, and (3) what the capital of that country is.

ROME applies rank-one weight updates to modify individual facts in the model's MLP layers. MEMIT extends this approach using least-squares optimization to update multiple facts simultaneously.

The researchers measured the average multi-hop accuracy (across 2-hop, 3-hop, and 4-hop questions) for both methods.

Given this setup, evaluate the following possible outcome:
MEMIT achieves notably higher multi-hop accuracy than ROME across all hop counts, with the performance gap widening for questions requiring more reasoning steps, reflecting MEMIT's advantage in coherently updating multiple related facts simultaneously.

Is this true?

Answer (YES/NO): NO